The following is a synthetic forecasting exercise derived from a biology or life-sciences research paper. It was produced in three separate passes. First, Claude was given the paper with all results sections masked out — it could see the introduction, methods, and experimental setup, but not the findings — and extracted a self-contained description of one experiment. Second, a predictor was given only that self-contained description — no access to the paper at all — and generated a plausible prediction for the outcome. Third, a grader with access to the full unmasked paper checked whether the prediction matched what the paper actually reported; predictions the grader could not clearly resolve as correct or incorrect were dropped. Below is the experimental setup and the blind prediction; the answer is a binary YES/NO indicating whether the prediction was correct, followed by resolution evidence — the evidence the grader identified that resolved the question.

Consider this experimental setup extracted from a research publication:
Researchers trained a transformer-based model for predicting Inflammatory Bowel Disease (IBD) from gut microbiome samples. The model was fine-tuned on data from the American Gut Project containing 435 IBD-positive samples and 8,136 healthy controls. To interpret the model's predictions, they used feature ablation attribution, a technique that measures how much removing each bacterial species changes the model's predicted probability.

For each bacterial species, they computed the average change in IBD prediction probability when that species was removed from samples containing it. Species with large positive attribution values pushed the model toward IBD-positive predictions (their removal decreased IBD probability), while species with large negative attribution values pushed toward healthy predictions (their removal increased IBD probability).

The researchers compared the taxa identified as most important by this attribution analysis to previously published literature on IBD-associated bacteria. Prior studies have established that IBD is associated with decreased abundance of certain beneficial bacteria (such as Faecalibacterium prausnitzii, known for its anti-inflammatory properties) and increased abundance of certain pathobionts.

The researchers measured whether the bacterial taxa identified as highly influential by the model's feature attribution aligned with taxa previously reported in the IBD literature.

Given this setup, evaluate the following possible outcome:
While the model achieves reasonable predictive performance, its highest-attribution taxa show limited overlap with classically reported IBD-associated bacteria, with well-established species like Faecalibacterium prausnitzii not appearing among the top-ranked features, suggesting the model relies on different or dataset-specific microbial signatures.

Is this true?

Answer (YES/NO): NO